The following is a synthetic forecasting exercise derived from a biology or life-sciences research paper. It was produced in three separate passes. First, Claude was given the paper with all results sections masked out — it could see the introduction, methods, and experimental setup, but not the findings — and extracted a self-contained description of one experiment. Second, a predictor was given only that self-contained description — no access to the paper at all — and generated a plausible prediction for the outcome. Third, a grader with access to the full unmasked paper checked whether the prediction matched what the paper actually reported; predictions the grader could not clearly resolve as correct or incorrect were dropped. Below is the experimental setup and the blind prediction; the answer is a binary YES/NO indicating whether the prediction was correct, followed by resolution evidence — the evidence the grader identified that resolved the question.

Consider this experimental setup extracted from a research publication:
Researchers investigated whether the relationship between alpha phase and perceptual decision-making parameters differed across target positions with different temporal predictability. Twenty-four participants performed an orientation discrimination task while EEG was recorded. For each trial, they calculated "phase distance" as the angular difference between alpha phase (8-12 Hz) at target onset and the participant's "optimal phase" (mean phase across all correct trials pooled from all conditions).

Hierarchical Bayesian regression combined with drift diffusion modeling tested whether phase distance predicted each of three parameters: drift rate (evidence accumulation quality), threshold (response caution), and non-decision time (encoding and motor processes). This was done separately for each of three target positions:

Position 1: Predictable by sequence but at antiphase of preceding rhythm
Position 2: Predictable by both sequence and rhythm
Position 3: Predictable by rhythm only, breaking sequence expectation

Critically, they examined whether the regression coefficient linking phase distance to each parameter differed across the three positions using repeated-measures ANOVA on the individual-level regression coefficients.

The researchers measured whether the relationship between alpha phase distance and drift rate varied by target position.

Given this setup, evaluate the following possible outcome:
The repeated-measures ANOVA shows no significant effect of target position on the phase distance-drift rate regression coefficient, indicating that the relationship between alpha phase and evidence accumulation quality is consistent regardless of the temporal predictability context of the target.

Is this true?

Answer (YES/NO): NO